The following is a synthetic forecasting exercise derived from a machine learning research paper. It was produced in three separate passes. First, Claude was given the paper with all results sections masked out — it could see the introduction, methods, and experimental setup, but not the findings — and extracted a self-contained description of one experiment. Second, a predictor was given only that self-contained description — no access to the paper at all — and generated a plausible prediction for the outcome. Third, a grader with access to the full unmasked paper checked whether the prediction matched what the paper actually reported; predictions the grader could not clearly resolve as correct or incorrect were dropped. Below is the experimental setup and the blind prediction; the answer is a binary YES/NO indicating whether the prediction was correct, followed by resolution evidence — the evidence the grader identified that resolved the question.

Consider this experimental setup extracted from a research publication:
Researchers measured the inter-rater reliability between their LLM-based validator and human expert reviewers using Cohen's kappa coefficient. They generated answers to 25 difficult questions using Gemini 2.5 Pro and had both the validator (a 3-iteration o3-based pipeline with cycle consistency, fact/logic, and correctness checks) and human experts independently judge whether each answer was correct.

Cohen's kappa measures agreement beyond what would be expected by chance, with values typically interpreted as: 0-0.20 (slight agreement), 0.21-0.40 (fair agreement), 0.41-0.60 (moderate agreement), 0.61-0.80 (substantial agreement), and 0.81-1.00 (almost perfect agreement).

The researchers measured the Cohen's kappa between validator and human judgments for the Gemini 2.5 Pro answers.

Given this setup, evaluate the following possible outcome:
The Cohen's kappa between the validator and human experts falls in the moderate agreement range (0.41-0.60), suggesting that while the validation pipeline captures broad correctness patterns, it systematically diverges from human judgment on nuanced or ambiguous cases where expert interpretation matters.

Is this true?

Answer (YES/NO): YES